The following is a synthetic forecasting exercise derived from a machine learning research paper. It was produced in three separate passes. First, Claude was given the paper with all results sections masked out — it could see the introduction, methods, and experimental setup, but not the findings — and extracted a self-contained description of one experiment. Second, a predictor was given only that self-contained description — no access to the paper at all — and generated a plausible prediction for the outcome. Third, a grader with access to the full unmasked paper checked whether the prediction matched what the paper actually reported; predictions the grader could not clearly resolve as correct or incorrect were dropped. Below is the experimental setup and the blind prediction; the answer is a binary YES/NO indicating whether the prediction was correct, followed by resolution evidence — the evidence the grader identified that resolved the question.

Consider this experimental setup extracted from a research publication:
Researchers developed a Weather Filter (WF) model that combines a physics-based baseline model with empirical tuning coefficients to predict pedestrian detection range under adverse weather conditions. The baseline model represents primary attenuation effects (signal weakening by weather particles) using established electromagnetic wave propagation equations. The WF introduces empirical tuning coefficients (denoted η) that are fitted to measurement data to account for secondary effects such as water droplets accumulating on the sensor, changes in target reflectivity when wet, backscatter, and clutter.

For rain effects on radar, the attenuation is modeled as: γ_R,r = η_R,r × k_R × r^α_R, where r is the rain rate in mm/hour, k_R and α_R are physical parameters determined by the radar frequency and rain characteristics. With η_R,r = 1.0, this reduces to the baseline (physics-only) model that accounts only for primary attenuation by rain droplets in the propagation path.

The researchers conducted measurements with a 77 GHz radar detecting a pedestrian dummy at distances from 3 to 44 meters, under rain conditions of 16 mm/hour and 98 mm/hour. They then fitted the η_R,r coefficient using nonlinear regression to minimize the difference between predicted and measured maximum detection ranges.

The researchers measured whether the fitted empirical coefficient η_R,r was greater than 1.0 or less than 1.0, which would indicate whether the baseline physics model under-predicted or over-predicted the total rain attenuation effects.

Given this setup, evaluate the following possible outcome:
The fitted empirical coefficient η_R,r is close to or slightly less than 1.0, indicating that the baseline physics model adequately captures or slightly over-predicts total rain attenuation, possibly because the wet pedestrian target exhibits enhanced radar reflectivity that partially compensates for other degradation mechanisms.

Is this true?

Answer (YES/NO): YES